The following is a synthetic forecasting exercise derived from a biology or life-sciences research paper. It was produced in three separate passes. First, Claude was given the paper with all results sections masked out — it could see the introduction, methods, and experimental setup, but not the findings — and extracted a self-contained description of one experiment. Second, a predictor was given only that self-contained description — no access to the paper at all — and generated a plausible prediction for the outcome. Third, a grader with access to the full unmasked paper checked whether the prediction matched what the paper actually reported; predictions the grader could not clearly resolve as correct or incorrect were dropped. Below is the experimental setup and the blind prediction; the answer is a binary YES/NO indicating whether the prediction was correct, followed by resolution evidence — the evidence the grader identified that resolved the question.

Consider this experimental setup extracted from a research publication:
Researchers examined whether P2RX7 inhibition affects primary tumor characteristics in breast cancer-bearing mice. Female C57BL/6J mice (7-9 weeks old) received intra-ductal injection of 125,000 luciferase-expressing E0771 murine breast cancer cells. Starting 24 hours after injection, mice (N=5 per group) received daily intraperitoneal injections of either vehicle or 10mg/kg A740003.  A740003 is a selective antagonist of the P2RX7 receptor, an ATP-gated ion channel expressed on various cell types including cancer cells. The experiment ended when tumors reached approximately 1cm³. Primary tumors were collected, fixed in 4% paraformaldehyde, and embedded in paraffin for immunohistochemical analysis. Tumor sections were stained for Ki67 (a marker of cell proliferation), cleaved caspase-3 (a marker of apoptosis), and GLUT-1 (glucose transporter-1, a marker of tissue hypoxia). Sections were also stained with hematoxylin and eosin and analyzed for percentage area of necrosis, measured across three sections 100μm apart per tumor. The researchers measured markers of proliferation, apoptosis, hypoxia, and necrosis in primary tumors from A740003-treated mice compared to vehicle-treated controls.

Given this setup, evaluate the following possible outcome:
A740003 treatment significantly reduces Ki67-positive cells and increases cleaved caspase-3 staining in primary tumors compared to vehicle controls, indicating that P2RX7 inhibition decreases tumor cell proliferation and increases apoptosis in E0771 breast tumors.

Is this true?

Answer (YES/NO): NO